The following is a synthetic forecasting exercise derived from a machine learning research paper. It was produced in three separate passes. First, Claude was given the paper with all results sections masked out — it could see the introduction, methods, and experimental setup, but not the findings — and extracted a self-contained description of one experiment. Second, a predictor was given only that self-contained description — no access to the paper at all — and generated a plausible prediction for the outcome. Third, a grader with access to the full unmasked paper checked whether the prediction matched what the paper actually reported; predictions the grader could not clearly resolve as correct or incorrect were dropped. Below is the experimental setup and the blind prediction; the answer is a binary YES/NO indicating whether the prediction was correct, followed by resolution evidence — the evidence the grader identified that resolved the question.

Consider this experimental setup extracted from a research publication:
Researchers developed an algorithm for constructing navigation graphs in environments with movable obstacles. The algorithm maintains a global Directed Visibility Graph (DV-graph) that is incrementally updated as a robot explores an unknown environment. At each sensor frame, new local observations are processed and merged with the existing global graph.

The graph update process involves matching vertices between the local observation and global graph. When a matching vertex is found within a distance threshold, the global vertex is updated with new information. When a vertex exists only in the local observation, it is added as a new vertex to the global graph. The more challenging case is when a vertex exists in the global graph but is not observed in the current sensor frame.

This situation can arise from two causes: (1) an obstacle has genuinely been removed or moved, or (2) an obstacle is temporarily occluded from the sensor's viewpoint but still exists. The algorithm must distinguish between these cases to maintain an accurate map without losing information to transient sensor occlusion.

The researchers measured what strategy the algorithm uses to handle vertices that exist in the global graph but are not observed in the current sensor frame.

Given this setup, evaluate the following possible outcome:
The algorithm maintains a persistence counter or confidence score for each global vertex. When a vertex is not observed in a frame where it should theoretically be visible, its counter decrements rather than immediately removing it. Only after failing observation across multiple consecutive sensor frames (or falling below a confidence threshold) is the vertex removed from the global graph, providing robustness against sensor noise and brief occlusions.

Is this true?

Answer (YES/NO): YES